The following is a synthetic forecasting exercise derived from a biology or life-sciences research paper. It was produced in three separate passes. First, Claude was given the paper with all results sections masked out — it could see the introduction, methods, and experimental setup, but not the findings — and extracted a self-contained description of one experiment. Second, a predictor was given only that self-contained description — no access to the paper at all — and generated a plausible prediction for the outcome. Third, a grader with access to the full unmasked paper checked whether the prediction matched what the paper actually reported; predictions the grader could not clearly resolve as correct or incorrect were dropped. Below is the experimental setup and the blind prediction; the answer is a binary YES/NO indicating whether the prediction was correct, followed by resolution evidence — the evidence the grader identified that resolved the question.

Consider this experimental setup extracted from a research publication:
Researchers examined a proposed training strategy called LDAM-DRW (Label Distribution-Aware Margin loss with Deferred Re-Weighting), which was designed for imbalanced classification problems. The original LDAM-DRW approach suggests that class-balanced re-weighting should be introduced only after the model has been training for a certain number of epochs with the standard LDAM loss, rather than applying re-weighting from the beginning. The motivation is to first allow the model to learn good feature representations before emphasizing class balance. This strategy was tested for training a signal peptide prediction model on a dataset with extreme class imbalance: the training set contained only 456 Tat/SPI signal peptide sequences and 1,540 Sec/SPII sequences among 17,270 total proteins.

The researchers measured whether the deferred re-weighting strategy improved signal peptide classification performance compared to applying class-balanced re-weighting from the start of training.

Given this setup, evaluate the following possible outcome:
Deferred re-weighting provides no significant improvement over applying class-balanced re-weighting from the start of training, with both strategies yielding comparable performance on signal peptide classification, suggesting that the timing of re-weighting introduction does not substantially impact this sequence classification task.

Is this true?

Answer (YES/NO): NO